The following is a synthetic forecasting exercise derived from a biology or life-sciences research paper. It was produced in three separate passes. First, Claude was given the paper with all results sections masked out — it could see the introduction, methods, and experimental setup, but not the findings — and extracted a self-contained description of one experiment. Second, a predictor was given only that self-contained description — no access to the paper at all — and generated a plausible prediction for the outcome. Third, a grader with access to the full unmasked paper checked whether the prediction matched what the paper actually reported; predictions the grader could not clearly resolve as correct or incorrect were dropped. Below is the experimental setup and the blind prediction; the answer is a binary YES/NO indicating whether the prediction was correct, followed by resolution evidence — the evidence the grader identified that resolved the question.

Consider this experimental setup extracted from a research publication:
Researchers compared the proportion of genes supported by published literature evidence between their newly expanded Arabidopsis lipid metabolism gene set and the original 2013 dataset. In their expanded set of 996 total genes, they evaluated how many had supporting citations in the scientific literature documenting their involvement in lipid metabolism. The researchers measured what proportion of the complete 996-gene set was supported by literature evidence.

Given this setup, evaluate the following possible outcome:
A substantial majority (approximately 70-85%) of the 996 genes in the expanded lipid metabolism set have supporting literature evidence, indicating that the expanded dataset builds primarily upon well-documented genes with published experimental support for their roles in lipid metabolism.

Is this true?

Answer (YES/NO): NO